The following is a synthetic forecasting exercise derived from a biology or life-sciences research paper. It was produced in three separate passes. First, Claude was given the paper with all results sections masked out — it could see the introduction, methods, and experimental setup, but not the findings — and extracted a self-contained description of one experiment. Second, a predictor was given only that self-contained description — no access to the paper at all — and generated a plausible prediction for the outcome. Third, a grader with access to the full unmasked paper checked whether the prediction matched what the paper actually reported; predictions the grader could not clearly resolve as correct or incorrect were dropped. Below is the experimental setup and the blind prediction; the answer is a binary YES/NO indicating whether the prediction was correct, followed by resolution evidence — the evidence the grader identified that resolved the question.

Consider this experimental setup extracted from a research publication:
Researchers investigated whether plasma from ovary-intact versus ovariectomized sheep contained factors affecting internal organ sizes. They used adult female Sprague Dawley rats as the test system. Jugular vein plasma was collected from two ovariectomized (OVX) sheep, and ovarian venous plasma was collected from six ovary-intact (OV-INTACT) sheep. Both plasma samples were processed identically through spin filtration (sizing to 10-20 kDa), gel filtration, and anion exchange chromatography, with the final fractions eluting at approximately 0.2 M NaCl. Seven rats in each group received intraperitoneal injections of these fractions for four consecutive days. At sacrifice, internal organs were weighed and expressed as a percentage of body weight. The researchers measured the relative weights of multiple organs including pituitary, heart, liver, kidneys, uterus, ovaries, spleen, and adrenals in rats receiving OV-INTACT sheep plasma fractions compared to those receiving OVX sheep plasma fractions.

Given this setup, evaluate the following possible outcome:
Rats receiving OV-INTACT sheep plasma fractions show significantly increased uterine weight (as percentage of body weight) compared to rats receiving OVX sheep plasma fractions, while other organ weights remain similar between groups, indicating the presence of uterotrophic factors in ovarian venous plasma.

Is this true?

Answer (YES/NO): NO